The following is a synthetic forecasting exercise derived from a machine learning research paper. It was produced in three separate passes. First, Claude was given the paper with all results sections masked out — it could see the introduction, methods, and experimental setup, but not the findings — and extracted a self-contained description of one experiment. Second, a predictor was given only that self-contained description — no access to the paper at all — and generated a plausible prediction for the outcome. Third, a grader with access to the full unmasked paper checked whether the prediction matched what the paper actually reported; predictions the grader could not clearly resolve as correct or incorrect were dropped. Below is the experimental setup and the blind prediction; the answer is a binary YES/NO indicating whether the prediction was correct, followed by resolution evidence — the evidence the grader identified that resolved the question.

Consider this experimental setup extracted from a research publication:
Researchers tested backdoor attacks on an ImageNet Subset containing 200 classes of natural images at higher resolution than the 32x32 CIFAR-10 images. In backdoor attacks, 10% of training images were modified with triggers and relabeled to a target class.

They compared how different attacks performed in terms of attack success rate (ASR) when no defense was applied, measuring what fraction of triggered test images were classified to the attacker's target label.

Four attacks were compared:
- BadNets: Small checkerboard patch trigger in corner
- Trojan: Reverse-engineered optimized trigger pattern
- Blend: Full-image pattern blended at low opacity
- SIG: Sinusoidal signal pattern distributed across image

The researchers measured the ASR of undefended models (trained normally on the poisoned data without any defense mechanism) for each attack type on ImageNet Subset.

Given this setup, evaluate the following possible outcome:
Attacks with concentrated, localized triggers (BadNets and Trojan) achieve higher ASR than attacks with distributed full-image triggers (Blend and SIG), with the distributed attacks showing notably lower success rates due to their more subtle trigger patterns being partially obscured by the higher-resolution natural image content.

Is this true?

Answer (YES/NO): NO